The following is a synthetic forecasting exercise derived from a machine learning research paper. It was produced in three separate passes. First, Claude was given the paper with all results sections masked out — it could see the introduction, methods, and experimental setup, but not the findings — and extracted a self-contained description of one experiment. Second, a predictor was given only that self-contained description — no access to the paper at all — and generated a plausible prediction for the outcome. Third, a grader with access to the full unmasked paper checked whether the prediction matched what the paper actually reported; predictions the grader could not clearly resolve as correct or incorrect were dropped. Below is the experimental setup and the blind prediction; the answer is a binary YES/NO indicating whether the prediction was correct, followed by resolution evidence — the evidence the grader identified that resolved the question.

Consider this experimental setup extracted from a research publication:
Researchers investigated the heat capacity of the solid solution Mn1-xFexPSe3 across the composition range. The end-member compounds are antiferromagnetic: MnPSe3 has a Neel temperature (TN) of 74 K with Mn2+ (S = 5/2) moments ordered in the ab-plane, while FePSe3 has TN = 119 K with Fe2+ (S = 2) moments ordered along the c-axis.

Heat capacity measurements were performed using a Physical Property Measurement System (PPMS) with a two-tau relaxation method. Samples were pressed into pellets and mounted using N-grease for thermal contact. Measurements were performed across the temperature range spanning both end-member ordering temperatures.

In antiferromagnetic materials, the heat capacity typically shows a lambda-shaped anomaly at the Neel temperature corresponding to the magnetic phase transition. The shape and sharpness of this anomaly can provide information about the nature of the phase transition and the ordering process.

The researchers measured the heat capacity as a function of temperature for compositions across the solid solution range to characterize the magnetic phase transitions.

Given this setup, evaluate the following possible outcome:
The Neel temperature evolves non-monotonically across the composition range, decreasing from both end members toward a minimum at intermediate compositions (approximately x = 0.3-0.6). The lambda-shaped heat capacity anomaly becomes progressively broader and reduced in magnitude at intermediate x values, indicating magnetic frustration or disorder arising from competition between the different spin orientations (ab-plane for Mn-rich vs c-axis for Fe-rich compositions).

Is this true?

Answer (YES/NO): YES